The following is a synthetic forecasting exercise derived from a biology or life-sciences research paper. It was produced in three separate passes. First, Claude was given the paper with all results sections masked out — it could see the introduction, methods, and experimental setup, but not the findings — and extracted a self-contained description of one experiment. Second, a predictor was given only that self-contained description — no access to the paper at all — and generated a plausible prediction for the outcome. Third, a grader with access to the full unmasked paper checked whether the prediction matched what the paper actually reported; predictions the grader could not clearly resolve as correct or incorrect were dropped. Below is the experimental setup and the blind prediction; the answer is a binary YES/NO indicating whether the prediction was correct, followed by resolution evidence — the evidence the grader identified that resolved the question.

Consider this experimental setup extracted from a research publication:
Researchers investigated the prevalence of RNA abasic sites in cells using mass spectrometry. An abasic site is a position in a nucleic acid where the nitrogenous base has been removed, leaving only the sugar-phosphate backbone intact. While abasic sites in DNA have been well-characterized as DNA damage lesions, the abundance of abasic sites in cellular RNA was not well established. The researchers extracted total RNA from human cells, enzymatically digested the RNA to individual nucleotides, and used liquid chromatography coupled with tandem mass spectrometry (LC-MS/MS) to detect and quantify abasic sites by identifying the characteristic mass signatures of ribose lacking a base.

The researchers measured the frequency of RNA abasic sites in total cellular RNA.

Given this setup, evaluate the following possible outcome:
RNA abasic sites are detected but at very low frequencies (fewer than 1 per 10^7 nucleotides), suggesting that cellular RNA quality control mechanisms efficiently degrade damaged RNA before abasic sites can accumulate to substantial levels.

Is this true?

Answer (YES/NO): NO